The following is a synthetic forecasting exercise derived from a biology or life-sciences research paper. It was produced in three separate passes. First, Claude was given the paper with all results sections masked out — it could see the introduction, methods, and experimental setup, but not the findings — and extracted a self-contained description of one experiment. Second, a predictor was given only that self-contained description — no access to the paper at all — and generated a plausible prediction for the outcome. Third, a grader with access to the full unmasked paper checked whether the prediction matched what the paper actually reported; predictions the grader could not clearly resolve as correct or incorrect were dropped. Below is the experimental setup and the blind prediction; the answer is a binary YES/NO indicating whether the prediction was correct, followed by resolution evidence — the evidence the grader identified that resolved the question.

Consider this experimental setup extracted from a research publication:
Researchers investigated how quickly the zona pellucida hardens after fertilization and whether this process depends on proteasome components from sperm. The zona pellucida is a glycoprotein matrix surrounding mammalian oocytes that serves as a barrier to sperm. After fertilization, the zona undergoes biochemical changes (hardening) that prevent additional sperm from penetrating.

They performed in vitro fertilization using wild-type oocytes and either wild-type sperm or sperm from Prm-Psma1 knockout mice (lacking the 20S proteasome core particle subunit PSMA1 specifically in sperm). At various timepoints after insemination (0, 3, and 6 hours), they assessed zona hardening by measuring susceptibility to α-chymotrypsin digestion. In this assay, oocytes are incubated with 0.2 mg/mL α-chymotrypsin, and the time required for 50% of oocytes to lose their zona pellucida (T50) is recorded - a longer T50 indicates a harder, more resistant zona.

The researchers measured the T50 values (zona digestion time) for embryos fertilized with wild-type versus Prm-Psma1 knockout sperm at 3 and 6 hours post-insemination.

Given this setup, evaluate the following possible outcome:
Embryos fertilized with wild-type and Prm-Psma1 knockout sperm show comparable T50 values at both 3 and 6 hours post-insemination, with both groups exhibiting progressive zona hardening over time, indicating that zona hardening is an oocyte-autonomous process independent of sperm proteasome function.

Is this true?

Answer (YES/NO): NO